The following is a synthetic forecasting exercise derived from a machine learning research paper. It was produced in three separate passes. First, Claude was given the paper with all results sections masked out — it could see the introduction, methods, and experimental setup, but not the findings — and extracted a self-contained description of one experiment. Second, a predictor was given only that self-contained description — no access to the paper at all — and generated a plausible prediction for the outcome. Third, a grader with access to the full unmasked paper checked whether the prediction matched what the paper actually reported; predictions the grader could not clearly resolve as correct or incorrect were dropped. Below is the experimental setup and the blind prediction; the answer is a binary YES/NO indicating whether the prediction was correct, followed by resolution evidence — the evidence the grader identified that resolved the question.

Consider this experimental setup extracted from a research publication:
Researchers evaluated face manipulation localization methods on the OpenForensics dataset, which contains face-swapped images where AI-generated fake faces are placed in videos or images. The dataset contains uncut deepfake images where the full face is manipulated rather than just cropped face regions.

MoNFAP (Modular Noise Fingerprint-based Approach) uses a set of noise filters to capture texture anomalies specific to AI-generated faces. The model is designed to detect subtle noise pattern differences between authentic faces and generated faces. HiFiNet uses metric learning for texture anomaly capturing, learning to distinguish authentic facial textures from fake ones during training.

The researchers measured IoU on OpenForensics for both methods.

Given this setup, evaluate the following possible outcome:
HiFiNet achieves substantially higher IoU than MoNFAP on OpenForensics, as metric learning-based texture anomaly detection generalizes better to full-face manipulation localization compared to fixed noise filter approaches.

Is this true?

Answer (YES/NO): NO